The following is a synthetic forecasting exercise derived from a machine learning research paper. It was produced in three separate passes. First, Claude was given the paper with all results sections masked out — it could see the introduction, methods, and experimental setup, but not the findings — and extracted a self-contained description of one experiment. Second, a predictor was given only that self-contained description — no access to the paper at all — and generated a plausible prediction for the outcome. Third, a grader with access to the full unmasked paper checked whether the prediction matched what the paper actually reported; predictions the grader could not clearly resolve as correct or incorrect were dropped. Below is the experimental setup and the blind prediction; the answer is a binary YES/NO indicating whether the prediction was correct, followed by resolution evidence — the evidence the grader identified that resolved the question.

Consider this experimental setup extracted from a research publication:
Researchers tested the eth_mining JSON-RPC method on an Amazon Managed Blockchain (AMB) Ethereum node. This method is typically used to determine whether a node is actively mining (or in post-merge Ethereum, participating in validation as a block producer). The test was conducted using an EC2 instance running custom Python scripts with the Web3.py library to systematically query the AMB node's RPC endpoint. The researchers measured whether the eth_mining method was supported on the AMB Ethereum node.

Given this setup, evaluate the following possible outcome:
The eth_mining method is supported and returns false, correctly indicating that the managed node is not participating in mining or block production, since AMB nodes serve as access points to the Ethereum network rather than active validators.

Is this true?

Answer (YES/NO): NO